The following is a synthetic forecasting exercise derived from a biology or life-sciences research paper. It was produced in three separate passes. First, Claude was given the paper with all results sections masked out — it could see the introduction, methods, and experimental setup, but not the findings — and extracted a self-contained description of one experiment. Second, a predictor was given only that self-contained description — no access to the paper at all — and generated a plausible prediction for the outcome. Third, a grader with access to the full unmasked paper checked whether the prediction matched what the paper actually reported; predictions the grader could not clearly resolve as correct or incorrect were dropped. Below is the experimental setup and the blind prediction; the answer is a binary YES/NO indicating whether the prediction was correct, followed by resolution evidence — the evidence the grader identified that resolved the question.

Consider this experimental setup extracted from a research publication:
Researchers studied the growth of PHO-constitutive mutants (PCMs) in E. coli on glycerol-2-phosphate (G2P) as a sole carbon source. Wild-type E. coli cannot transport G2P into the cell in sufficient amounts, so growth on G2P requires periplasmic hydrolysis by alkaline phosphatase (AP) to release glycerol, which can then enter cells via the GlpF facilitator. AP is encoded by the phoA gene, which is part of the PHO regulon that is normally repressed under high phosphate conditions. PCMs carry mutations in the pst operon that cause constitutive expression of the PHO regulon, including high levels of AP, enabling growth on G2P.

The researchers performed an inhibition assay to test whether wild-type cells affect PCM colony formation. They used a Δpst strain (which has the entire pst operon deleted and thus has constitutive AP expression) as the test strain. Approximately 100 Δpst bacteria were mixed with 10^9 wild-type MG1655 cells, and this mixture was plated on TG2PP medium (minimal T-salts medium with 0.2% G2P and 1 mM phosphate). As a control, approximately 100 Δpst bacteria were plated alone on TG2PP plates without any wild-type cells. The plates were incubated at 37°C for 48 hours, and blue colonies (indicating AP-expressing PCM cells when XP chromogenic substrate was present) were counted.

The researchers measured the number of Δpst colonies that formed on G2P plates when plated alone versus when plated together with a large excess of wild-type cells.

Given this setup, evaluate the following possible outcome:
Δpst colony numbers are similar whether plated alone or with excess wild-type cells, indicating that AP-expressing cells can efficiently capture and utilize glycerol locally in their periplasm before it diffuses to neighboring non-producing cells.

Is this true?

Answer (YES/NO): NO